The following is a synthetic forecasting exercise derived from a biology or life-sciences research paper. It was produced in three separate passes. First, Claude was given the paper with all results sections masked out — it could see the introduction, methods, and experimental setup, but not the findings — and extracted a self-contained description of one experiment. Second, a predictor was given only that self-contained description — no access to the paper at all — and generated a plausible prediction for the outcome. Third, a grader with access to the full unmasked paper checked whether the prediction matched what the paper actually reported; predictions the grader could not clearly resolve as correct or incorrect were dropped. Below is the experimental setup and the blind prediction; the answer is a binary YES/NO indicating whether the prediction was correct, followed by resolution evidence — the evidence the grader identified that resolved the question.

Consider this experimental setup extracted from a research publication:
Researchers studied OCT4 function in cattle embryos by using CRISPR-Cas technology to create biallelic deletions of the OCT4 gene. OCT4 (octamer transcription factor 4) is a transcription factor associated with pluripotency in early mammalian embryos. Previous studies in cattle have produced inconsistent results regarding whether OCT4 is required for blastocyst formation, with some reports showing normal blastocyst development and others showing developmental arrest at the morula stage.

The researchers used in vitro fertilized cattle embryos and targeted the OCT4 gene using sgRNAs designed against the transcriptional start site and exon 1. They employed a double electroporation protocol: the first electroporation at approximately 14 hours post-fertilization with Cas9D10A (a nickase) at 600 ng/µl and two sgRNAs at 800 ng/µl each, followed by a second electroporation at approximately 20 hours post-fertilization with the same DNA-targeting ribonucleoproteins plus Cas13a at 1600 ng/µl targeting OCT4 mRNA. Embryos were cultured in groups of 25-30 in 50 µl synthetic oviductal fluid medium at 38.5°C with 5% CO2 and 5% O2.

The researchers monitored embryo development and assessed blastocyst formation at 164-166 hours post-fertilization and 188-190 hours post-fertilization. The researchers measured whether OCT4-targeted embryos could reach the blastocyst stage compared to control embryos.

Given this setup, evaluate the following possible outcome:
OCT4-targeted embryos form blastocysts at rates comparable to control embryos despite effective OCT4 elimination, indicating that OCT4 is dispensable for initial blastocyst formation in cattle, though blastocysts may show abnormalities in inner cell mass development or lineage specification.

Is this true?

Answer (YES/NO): NO